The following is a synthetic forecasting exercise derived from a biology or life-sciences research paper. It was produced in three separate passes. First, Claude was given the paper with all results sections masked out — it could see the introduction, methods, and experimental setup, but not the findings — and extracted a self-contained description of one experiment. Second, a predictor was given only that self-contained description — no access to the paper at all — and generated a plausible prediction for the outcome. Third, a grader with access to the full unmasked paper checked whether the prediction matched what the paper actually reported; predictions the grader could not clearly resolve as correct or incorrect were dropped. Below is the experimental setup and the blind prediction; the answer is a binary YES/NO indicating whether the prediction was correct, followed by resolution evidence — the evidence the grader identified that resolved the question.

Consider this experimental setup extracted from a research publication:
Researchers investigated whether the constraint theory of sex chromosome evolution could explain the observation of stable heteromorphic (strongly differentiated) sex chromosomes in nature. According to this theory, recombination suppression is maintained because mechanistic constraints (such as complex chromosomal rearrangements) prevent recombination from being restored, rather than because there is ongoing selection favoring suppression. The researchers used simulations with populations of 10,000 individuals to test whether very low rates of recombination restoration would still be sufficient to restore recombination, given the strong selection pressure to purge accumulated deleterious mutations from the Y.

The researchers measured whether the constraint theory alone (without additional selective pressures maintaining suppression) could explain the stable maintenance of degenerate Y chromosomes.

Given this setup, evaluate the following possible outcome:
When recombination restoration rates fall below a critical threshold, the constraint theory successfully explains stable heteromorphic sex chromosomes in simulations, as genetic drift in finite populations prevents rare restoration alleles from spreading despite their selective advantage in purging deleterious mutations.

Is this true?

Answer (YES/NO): NO